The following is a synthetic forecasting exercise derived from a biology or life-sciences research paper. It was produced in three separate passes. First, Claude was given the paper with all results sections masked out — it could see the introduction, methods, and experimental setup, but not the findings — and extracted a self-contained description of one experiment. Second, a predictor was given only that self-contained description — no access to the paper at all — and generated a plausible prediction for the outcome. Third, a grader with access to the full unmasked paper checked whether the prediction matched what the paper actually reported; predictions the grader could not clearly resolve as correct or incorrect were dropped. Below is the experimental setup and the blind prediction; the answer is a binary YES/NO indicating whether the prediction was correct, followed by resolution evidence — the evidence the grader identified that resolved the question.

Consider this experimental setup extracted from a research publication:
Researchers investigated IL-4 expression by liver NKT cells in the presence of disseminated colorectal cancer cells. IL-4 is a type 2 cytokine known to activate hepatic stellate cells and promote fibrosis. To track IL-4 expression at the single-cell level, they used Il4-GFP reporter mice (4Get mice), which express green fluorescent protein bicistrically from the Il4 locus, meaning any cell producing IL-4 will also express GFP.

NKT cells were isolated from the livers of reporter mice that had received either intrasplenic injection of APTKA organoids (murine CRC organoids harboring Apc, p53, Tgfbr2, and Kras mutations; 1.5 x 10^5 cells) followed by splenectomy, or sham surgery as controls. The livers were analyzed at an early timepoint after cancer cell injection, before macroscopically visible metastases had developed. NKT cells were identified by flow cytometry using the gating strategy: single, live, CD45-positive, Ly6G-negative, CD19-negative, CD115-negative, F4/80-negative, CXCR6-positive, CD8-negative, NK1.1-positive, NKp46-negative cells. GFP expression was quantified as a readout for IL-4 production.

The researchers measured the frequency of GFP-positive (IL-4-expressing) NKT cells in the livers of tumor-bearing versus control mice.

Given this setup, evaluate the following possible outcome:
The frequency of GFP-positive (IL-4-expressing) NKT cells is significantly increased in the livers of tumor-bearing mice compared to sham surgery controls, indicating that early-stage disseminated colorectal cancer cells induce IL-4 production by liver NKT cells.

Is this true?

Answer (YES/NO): YES